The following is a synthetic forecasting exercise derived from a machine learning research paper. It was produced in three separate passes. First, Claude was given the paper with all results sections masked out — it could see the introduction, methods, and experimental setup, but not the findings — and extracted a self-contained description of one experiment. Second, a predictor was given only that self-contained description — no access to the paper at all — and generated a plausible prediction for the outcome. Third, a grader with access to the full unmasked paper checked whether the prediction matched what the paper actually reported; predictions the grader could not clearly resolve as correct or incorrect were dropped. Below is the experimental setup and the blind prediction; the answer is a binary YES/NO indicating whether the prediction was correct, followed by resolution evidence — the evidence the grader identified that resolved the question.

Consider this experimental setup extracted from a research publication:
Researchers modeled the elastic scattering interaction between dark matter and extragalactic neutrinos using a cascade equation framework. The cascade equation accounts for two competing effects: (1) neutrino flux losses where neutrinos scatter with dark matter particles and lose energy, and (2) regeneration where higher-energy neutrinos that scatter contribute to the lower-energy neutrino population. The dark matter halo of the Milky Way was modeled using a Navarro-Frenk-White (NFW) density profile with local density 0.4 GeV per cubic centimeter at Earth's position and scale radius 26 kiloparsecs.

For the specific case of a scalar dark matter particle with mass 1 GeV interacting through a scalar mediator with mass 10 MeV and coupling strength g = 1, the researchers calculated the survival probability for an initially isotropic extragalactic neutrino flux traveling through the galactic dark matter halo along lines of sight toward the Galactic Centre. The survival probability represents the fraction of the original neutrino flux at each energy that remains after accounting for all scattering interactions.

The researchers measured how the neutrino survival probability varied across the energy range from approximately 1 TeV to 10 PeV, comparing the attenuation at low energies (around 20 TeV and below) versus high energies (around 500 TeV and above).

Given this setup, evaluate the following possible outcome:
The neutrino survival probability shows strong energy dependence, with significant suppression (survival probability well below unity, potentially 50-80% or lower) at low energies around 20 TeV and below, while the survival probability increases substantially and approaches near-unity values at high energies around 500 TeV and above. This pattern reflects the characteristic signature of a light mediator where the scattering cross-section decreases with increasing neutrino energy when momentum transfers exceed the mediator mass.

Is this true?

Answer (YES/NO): YES